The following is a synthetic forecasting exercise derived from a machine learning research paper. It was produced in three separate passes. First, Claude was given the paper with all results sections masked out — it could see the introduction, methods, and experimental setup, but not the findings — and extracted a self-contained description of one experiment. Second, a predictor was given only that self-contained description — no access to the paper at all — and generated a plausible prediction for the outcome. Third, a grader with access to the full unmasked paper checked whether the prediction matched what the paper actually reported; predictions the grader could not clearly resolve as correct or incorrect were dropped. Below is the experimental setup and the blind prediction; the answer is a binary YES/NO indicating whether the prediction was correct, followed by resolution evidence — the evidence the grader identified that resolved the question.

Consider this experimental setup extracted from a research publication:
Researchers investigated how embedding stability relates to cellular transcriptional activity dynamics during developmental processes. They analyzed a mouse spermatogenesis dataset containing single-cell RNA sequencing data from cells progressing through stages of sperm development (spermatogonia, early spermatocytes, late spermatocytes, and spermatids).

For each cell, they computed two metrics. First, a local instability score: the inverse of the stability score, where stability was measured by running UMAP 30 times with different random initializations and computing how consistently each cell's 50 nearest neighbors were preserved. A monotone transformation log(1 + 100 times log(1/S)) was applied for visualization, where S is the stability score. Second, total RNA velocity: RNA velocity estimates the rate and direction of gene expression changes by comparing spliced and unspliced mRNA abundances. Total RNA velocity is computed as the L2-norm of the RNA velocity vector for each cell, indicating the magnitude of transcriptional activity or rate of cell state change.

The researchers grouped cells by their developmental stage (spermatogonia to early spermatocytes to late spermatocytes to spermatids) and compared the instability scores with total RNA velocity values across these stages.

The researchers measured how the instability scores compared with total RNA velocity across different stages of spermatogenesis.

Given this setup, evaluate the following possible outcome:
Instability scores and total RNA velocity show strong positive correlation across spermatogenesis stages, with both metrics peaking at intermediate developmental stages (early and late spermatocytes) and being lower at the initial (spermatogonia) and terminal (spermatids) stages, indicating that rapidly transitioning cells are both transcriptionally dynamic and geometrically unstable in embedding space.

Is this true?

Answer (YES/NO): NO